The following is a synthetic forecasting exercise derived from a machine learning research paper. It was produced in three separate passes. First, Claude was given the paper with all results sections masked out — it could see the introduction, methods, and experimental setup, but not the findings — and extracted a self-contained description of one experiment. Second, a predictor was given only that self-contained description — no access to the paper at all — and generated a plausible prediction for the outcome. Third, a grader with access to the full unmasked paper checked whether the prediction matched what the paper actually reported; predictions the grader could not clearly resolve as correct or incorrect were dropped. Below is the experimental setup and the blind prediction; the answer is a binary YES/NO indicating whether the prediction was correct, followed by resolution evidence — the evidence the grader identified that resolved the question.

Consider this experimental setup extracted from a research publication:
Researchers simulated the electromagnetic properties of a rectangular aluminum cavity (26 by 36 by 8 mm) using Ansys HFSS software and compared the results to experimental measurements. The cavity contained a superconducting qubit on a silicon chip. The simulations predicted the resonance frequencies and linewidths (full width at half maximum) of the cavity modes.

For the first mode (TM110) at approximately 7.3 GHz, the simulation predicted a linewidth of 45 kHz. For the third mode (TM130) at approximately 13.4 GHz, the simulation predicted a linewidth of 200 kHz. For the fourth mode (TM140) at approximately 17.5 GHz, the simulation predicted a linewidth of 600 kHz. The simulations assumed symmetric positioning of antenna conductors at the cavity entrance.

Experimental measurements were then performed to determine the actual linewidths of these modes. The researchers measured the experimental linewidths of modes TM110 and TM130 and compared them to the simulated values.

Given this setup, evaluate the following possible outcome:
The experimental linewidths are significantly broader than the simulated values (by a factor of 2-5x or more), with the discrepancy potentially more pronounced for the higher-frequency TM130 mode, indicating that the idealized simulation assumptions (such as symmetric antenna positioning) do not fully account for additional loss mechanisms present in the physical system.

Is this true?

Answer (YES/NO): NO